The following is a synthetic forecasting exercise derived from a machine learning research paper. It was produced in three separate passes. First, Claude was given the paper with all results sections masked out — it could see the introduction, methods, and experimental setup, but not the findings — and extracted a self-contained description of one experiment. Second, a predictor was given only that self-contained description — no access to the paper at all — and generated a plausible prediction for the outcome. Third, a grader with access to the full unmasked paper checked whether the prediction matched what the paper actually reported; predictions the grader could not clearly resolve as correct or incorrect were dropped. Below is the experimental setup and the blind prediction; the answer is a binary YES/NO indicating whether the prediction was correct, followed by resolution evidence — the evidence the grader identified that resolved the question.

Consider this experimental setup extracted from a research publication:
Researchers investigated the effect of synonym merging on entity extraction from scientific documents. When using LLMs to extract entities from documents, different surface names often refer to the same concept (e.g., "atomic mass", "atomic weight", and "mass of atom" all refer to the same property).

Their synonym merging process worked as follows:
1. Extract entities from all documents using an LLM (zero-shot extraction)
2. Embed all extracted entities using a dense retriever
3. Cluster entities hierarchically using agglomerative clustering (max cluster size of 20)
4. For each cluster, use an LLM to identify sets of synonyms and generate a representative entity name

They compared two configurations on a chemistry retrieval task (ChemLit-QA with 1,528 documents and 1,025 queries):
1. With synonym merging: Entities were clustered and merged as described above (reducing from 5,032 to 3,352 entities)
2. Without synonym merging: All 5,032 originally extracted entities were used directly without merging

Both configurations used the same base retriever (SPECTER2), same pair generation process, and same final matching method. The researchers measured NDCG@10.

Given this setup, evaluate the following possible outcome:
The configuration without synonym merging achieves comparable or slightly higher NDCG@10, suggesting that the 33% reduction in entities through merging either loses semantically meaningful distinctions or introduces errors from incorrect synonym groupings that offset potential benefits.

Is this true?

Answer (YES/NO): NO